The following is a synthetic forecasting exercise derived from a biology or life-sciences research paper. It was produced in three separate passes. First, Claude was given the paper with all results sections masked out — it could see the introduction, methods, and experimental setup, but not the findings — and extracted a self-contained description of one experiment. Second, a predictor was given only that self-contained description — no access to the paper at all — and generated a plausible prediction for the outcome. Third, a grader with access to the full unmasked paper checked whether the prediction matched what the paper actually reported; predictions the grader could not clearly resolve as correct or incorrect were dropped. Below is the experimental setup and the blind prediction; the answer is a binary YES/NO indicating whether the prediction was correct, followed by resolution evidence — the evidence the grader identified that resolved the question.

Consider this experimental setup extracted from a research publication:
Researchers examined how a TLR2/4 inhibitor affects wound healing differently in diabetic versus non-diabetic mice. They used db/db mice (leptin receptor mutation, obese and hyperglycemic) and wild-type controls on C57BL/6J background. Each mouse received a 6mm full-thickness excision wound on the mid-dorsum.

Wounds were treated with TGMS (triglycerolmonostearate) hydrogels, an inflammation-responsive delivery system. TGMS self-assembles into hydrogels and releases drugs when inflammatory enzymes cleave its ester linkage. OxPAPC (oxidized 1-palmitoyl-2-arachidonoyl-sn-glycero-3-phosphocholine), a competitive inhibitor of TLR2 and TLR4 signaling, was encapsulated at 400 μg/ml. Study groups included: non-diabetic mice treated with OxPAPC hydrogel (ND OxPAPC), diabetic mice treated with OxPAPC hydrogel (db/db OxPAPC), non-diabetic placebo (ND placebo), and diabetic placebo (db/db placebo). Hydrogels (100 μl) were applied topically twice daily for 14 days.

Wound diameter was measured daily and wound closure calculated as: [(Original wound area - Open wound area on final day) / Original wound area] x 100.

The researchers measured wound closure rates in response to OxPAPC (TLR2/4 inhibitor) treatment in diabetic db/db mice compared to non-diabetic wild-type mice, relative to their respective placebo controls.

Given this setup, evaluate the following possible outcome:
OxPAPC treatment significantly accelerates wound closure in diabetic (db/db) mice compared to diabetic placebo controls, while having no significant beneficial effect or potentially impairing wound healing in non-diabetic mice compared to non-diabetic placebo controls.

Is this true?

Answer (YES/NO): YES